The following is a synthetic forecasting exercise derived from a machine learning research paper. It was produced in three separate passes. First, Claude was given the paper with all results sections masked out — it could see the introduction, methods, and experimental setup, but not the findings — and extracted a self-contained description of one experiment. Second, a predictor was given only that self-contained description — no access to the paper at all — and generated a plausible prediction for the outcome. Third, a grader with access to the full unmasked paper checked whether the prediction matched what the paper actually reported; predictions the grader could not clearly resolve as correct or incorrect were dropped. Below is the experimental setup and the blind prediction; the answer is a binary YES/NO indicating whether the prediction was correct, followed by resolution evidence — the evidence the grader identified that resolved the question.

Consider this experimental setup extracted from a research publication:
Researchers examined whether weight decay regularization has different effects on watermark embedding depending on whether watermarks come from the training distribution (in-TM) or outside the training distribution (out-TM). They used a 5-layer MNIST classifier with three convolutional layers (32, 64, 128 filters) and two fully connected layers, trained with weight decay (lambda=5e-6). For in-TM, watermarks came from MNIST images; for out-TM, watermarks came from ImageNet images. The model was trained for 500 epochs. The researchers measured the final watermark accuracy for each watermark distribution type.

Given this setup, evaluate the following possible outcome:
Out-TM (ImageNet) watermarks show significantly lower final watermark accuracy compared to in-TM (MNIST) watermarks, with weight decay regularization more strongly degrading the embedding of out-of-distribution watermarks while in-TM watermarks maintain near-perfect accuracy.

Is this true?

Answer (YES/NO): YES